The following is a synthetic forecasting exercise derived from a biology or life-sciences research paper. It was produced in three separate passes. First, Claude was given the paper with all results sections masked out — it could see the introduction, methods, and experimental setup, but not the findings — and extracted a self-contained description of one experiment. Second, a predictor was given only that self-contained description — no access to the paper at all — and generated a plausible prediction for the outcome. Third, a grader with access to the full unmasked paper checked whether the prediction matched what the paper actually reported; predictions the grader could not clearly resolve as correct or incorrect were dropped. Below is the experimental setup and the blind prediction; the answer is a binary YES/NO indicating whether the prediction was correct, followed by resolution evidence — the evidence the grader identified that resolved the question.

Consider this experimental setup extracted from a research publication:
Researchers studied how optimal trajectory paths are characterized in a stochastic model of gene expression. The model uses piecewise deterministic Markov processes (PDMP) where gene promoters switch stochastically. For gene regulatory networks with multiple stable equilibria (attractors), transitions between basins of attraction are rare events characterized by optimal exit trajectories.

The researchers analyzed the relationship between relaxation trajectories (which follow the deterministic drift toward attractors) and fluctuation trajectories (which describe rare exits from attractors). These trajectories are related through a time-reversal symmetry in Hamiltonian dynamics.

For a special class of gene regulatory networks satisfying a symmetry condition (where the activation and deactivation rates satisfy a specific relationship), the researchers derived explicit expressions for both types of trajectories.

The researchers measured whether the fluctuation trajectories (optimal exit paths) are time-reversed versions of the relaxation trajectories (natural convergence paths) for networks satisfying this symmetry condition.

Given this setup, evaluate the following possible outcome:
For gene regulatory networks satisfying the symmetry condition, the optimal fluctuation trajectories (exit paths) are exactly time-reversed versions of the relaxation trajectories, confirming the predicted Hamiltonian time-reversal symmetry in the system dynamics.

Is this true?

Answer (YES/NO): YES